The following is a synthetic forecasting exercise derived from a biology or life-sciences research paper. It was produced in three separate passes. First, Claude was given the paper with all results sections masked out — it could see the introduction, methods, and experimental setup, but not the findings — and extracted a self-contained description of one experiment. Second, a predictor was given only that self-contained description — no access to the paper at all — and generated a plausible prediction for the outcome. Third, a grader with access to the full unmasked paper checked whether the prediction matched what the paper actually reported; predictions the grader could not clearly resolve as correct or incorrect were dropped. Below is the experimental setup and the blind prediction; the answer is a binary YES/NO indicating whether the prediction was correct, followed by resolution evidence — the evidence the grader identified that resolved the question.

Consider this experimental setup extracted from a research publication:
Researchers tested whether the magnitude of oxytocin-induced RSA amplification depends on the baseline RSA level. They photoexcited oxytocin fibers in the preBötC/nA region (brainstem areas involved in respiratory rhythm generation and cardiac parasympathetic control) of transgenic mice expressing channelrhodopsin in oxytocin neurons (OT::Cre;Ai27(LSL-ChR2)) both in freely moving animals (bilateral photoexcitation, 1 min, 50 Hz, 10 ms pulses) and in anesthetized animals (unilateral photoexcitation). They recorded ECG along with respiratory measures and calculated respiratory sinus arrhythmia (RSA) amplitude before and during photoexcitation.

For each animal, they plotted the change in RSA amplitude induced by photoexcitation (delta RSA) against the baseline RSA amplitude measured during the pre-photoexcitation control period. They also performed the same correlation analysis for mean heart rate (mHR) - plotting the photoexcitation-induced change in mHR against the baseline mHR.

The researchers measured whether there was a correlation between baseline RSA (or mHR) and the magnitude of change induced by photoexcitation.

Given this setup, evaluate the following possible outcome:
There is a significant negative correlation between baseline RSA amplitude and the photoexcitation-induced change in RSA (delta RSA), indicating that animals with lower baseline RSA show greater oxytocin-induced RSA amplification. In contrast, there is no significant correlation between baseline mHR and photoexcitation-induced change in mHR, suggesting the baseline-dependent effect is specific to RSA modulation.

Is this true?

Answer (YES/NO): NO